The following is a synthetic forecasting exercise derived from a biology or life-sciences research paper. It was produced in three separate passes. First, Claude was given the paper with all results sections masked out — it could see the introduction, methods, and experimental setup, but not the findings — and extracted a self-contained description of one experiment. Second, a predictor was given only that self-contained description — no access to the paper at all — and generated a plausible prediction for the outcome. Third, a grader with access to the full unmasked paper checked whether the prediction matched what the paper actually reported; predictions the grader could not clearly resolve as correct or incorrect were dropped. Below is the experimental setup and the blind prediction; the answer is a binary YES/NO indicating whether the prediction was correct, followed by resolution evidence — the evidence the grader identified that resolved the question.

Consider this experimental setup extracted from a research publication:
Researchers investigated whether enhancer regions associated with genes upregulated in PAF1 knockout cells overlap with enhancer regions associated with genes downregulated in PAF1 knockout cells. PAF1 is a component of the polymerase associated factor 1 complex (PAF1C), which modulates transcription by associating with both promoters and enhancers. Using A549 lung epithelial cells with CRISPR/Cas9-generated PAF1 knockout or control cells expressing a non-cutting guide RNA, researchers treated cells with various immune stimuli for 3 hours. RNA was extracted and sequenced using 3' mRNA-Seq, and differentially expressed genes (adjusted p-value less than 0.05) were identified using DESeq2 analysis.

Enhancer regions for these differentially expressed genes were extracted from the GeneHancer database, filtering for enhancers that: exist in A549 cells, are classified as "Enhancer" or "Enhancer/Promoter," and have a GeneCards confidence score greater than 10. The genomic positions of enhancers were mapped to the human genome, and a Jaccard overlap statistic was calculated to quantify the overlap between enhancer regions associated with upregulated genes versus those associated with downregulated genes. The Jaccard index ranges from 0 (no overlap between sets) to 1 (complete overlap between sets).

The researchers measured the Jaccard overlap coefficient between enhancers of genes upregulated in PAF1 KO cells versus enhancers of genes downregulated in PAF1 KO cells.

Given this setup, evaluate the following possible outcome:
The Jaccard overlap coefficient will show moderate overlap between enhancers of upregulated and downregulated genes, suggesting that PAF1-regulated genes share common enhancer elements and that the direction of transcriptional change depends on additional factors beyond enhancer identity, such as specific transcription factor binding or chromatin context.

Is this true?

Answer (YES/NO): NO